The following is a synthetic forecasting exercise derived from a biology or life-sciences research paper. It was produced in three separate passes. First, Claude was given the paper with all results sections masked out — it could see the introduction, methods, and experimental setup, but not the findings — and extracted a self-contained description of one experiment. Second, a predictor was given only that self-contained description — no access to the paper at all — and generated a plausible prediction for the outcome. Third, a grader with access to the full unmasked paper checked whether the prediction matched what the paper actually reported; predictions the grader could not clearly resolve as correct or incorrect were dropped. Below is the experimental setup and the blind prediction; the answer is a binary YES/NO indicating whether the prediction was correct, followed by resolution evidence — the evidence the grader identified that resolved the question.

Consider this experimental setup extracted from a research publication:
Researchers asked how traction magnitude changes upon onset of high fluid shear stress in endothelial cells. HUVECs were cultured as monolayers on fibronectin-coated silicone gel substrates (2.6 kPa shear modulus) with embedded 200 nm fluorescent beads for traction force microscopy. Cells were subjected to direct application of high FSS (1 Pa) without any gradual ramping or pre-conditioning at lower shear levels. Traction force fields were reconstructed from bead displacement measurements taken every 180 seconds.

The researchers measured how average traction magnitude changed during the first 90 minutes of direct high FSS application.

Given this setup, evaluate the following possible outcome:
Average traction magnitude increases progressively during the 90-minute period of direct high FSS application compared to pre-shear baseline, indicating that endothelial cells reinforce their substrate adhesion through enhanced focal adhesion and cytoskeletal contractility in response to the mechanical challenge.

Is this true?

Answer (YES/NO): NO